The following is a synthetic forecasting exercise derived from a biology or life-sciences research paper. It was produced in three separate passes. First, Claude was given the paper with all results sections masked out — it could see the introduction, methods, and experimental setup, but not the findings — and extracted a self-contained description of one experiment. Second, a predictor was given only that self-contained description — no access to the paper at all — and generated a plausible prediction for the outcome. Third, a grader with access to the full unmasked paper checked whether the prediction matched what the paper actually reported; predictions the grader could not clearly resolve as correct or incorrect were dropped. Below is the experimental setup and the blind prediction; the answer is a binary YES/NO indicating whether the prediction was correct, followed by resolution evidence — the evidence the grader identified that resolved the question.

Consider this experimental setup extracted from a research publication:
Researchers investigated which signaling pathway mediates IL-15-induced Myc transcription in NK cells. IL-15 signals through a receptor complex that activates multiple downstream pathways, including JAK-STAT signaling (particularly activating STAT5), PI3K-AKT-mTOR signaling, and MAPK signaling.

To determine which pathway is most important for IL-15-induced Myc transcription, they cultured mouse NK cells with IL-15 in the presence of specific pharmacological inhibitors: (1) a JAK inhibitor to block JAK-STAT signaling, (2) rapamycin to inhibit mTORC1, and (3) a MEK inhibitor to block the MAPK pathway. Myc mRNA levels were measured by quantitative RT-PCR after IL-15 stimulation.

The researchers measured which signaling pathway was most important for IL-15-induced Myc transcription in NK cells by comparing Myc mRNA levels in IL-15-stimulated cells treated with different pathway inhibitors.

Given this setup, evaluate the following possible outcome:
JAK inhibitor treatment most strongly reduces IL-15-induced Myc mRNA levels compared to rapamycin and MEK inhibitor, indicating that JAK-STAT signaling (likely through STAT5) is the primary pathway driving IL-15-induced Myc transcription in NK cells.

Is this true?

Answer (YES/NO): NO